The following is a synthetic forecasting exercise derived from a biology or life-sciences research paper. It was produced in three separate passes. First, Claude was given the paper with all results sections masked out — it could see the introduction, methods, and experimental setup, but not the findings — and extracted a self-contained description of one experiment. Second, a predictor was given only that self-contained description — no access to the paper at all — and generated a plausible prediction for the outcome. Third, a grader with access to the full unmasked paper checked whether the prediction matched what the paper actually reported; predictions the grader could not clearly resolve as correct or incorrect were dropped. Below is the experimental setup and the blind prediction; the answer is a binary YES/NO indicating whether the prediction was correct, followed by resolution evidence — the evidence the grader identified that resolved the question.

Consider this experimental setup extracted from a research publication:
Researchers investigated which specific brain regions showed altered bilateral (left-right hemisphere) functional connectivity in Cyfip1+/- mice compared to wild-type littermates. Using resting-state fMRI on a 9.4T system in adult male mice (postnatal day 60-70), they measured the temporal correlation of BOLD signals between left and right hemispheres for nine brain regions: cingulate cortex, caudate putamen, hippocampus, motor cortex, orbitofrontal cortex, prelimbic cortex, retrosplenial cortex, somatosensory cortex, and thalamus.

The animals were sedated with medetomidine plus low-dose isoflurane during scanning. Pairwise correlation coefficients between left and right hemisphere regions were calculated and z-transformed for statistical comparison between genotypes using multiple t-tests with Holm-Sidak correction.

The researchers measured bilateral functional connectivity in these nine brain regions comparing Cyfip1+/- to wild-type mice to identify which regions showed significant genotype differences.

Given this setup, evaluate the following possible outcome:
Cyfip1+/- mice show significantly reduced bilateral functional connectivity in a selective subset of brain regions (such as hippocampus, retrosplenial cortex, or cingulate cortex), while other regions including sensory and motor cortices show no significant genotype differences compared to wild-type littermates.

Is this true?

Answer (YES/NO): NO